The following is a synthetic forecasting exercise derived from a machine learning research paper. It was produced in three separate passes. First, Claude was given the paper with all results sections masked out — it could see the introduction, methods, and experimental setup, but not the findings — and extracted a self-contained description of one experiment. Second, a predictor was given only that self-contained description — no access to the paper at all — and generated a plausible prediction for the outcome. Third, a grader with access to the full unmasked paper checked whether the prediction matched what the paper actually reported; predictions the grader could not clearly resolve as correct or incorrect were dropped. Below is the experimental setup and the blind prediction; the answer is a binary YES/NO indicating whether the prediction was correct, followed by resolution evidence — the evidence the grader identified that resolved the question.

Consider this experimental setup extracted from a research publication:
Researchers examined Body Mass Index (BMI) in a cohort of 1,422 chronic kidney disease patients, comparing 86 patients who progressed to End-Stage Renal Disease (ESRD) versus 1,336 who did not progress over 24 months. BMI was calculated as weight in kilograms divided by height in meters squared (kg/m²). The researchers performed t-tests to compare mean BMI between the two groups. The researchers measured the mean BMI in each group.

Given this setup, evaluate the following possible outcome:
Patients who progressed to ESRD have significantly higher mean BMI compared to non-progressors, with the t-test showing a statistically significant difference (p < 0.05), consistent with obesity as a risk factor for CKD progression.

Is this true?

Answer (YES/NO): YES